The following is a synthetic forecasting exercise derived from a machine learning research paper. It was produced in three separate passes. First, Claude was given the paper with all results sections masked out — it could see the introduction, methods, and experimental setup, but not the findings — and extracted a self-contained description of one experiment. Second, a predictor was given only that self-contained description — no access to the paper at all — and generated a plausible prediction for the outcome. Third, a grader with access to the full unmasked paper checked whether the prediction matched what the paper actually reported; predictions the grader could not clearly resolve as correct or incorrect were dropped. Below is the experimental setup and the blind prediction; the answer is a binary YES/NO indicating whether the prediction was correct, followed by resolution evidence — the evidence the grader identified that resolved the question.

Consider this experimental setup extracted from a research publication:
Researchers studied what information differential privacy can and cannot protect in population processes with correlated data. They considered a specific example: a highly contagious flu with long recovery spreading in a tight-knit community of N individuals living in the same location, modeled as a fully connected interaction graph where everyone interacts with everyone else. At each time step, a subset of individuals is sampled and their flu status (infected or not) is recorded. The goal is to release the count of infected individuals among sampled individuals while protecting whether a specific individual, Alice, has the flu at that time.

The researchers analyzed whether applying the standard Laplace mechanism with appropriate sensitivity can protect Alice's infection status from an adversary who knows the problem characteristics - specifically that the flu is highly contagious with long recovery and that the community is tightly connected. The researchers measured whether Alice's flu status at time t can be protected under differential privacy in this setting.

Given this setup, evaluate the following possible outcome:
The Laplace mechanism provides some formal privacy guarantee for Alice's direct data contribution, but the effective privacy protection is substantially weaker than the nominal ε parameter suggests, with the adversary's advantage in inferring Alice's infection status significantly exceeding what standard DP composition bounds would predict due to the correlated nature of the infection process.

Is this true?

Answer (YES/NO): NO